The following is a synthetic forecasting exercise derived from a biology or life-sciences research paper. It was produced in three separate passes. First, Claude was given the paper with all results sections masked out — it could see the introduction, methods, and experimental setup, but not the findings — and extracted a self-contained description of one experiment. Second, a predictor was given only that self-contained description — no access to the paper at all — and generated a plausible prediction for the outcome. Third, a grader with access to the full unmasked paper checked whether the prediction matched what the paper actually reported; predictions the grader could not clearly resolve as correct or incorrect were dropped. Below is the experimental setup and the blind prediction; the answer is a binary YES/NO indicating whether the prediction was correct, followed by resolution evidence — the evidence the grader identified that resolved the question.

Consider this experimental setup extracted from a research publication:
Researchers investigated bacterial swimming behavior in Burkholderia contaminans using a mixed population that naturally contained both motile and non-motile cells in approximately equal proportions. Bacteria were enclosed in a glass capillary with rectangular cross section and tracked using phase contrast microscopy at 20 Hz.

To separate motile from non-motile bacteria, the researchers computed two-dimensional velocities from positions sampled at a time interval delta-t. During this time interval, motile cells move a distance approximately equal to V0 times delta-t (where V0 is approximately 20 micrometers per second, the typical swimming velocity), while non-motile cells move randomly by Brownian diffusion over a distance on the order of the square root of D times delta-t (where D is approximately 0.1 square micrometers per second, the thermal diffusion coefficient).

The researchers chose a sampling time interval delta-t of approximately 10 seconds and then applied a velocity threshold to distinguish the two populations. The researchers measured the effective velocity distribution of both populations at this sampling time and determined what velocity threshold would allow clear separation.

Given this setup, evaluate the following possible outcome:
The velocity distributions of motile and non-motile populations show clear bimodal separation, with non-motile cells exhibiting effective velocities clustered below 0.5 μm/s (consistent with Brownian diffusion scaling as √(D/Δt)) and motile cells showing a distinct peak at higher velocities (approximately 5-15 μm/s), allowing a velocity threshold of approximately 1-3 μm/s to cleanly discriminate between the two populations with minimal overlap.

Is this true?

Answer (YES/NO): NO